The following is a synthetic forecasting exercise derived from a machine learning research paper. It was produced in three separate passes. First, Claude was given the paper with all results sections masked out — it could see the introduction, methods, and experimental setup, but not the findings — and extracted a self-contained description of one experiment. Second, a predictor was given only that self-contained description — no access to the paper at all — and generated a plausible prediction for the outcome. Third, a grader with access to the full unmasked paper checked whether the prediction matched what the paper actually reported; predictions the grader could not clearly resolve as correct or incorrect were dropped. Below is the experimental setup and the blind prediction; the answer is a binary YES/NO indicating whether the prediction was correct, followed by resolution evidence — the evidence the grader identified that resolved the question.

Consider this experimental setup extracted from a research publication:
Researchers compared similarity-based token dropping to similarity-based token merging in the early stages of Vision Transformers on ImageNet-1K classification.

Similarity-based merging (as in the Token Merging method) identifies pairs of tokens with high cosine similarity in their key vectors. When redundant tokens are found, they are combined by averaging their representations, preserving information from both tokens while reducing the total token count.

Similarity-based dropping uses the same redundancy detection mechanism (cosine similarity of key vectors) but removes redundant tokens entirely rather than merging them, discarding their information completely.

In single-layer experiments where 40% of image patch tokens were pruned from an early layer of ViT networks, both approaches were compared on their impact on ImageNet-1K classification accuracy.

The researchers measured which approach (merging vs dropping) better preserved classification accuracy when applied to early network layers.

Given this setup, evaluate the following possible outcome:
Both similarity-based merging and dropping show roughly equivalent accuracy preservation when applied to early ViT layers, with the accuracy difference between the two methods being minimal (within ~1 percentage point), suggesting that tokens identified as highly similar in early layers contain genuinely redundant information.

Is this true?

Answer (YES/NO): NO